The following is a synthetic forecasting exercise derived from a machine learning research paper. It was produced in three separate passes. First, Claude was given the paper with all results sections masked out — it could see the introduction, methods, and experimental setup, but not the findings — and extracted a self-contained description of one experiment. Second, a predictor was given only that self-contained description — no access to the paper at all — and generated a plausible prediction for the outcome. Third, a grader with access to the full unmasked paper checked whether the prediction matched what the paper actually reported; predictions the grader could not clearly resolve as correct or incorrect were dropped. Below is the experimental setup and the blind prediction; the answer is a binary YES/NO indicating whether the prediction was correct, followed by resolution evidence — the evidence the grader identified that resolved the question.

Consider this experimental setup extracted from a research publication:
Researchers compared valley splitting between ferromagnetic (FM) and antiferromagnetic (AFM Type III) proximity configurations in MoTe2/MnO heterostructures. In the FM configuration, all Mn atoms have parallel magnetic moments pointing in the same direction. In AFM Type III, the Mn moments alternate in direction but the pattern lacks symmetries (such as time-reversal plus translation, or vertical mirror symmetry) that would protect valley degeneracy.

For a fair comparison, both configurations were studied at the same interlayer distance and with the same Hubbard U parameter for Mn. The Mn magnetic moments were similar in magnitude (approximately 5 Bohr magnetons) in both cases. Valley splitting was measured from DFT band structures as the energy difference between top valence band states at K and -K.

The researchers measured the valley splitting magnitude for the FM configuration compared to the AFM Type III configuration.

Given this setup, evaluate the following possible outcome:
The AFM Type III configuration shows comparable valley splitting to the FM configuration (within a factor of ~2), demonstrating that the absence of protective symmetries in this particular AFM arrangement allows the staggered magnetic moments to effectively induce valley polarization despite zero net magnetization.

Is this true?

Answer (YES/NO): NO